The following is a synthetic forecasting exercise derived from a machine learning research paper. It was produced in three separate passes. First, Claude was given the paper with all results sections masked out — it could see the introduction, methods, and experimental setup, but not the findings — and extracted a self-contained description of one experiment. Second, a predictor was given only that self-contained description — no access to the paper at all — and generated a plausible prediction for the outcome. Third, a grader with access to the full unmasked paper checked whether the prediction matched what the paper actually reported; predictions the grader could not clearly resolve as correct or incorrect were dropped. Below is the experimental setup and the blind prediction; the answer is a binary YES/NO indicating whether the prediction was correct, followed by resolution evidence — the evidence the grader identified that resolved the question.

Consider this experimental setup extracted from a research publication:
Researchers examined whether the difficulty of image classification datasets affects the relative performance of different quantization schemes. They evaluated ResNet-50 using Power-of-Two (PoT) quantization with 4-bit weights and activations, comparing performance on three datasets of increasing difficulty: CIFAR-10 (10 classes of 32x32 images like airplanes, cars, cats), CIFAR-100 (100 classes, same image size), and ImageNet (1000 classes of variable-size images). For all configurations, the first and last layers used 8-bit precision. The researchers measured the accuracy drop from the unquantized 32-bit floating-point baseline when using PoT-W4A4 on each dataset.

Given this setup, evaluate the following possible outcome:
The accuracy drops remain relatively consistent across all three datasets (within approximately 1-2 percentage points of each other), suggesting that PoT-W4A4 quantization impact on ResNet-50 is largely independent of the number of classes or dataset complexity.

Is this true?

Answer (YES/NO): NO